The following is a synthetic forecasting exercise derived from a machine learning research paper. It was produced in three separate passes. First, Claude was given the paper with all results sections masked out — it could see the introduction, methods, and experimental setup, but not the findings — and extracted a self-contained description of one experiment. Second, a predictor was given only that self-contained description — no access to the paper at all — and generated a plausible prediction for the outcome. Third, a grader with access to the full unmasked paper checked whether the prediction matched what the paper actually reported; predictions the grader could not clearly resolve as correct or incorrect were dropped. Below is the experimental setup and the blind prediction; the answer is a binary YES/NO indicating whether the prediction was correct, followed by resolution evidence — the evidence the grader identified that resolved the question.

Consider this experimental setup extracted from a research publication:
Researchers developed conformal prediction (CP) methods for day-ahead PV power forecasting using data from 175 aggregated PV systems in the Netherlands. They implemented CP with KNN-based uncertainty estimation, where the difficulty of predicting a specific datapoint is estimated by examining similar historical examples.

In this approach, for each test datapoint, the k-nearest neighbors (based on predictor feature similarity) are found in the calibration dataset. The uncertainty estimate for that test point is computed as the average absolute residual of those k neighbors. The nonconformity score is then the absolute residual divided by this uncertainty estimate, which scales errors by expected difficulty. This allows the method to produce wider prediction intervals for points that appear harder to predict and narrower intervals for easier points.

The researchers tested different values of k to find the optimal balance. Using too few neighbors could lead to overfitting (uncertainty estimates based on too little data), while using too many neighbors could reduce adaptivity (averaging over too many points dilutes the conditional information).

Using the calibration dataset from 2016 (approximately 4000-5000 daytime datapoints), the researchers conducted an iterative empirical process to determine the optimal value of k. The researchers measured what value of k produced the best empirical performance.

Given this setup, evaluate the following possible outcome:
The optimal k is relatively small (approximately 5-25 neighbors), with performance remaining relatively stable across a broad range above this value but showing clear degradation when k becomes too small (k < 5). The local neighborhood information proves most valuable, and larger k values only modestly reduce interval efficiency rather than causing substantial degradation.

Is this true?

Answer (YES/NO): NO